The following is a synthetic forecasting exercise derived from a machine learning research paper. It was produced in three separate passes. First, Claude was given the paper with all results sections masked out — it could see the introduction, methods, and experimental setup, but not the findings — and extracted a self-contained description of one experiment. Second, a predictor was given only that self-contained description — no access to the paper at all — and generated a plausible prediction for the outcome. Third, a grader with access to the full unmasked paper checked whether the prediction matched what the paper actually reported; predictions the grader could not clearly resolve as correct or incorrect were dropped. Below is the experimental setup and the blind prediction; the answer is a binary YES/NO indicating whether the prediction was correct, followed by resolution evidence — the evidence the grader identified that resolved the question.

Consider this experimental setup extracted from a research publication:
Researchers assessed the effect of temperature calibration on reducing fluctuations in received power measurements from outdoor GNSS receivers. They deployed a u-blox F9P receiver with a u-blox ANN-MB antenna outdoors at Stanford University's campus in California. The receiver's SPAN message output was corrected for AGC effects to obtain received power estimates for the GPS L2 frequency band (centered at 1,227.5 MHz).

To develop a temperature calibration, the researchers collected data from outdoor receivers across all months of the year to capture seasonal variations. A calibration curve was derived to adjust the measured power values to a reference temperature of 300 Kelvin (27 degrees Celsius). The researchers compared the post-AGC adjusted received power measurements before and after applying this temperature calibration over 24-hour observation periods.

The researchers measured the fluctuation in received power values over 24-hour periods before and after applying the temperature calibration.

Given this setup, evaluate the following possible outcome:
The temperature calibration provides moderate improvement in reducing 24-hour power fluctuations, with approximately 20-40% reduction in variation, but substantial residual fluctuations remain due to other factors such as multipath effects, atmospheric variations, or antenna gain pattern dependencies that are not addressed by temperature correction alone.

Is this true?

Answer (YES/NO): NO